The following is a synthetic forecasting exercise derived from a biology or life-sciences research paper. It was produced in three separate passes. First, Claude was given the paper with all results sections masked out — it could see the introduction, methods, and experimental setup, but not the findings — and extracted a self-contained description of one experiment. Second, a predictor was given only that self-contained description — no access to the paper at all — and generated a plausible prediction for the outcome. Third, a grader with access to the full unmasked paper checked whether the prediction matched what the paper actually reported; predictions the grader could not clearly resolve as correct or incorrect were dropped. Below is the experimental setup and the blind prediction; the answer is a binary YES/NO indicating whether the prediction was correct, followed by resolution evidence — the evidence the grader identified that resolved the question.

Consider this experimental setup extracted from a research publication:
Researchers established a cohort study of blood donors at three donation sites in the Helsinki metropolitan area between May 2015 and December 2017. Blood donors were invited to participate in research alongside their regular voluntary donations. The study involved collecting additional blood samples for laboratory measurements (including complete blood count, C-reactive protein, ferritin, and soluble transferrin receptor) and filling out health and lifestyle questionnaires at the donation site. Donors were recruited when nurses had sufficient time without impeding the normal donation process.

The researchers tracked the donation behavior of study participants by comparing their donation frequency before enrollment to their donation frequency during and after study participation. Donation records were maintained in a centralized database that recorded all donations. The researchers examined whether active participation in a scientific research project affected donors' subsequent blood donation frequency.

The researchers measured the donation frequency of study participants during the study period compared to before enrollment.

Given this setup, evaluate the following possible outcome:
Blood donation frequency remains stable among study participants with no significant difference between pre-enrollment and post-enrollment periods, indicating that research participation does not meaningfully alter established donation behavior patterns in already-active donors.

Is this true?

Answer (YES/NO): NO